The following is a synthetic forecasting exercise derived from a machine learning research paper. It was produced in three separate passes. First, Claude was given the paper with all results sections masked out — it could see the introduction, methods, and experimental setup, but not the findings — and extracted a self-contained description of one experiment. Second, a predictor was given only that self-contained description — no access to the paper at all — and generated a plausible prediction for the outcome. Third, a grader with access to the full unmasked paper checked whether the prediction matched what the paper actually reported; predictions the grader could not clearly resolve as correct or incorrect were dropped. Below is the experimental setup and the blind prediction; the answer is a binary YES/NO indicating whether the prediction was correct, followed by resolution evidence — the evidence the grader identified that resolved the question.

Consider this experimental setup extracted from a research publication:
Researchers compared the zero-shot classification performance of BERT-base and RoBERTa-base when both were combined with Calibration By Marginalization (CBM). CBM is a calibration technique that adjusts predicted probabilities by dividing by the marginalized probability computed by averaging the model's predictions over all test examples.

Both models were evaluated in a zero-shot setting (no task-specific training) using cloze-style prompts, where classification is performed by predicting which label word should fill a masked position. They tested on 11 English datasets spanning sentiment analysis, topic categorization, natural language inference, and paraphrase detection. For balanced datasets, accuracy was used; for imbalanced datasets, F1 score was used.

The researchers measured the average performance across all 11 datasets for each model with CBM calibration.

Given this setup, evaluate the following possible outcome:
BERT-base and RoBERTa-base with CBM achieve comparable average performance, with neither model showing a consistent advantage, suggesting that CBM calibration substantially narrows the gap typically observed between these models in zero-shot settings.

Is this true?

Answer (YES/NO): YES